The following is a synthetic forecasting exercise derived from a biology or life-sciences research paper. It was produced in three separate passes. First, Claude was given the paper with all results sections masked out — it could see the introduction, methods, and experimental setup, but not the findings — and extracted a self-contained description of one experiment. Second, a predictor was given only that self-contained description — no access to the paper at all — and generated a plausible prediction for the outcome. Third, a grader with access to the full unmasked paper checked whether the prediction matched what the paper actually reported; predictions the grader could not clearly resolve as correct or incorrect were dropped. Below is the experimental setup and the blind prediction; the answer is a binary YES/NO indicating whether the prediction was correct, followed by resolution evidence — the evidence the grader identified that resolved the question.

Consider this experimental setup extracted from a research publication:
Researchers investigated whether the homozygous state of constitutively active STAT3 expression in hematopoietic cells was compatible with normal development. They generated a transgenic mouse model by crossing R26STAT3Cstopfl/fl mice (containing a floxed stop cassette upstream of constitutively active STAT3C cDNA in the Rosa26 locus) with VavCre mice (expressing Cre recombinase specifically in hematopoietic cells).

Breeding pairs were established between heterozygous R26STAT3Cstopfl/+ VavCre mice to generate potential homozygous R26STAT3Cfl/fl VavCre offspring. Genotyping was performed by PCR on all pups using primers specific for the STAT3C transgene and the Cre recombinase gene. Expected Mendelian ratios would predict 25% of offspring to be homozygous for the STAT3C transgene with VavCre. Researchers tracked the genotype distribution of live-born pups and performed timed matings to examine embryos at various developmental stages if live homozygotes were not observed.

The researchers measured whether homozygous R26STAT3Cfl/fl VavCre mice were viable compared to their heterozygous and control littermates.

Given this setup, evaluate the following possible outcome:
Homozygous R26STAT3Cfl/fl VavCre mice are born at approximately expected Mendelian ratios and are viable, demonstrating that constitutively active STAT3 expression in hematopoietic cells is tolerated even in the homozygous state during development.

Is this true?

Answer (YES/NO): NO